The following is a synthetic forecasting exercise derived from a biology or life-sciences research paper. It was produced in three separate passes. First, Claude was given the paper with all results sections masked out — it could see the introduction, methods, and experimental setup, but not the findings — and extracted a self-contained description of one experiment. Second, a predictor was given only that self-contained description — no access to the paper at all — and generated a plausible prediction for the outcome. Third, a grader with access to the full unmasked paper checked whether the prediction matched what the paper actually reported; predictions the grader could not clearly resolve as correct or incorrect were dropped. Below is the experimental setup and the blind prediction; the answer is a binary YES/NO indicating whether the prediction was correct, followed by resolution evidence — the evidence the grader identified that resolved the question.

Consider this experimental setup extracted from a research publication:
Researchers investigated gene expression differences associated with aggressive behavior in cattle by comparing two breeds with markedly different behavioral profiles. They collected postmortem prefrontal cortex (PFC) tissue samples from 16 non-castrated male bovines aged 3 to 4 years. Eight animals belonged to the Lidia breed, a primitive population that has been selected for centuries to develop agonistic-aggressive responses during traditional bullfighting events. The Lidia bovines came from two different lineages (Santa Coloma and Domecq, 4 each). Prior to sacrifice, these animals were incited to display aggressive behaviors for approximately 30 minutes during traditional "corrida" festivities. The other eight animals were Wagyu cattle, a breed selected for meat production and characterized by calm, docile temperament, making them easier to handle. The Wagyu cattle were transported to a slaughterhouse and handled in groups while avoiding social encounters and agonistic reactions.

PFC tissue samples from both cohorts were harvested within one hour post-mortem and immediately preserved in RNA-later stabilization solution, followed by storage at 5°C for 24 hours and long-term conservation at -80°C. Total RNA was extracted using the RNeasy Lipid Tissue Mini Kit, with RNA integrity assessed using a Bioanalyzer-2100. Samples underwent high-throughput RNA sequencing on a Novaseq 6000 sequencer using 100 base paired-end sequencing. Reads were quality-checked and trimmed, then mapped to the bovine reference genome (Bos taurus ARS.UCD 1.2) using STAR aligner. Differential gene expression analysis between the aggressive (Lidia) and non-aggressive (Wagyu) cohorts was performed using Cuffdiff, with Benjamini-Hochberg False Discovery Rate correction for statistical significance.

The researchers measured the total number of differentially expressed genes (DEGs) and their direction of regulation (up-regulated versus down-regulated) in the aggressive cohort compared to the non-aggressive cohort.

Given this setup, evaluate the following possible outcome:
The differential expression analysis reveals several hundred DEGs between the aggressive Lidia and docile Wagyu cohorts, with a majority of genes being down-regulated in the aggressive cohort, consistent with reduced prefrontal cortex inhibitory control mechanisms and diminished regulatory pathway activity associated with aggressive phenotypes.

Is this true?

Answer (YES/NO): NO